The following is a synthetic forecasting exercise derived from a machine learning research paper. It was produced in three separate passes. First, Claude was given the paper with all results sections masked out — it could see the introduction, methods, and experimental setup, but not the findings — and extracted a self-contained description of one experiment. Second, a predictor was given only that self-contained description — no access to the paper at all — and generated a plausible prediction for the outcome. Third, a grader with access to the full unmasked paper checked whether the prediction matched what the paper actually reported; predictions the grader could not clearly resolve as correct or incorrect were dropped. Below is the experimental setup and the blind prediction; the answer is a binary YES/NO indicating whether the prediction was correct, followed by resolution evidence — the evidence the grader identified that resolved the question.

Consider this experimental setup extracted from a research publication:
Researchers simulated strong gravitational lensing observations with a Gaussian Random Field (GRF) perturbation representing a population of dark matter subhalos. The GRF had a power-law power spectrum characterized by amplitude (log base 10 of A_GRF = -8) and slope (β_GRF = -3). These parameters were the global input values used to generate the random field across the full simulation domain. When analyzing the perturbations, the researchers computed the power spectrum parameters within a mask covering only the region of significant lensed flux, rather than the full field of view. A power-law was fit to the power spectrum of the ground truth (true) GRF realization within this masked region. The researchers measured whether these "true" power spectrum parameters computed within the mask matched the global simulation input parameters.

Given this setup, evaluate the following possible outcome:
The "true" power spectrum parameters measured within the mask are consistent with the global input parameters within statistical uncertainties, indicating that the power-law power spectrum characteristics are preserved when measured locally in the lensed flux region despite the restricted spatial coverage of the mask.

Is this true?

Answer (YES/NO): NO